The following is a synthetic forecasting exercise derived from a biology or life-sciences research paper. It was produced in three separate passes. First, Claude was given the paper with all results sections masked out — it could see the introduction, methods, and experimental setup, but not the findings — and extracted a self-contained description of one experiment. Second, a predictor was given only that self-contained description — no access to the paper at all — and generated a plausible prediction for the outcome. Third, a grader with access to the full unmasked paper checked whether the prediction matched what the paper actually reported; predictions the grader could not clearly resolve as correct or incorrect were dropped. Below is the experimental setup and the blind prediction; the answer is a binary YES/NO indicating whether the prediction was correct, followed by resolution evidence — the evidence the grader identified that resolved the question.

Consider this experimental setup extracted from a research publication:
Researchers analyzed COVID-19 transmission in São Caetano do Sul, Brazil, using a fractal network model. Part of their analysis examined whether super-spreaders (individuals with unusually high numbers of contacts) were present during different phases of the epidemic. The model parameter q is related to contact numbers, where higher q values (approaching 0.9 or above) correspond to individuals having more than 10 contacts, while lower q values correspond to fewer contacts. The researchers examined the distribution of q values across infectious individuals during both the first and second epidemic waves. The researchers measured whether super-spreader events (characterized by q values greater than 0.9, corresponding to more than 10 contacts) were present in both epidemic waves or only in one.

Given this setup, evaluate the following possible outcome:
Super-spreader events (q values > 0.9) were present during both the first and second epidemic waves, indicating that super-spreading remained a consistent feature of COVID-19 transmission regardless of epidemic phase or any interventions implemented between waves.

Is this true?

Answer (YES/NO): NO